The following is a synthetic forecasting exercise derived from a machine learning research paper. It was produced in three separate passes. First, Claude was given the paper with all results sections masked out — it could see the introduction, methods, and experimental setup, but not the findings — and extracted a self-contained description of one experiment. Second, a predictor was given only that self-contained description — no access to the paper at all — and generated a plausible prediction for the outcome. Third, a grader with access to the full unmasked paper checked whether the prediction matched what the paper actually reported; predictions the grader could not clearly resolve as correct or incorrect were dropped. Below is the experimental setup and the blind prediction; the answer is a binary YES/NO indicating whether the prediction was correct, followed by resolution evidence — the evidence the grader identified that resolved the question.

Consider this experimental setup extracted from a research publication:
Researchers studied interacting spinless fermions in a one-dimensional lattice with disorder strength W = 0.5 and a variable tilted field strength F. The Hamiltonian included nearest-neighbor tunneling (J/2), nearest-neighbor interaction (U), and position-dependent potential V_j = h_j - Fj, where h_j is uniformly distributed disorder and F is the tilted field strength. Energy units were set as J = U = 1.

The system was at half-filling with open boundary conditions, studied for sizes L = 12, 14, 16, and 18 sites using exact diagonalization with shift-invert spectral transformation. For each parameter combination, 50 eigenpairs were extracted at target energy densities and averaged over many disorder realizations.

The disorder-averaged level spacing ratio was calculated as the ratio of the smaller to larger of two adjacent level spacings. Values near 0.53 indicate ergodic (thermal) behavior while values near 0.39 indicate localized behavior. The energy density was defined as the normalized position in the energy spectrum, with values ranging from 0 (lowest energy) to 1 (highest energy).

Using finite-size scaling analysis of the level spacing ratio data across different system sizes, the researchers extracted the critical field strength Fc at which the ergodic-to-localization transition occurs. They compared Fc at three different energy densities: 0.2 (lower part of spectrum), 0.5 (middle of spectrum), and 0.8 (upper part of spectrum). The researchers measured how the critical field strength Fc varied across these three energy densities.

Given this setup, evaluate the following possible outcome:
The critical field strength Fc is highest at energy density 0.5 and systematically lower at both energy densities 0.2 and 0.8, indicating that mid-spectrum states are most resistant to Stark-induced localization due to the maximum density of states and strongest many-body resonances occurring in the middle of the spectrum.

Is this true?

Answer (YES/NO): YES